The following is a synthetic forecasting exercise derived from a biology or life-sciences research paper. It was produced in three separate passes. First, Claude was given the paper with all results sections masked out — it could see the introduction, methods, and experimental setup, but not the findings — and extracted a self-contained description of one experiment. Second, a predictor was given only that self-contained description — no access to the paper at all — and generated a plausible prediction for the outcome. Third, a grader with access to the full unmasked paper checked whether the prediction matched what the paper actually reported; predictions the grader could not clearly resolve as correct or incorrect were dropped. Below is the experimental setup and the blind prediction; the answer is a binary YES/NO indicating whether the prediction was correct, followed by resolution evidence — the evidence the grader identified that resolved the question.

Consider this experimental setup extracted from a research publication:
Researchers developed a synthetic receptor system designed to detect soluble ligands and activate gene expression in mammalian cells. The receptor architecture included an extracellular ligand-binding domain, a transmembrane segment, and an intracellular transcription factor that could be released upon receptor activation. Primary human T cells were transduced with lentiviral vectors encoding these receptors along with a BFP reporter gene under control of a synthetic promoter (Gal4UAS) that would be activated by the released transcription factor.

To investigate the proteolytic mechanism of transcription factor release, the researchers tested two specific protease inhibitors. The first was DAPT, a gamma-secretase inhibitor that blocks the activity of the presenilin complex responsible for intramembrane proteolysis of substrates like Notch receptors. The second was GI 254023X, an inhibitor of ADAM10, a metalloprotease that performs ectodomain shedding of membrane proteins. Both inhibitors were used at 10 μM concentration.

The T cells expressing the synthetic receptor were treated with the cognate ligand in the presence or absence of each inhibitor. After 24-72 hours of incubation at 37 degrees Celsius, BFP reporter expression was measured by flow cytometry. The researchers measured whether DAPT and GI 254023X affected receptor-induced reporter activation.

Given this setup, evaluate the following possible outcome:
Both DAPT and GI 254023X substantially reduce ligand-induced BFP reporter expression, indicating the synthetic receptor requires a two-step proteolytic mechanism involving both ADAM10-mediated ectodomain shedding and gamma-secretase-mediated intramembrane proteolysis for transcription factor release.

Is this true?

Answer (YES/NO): NO